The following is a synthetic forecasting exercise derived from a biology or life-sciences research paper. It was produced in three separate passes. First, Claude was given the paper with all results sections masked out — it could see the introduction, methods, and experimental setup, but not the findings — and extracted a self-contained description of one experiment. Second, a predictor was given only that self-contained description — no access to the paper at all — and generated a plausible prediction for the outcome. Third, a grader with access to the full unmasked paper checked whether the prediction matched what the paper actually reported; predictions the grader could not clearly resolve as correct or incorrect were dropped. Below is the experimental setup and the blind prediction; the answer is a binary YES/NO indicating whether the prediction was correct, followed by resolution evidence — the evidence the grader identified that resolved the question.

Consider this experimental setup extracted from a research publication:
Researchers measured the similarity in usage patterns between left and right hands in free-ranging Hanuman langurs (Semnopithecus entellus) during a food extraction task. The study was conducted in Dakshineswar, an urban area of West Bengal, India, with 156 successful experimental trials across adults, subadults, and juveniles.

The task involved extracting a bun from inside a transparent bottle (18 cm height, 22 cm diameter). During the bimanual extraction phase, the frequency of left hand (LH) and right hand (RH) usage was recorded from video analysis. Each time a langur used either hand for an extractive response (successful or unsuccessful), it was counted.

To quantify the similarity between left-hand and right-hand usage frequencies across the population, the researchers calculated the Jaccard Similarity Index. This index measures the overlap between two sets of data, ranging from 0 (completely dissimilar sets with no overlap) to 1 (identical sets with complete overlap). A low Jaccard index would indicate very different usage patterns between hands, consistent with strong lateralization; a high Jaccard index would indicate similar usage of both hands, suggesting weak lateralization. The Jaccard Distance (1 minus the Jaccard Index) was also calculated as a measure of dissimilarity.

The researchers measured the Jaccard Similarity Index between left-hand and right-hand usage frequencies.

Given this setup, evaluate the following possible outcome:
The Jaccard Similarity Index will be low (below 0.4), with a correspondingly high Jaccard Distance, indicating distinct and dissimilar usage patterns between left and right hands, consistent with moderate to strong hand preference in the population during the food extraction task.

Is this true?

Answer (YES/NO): YES